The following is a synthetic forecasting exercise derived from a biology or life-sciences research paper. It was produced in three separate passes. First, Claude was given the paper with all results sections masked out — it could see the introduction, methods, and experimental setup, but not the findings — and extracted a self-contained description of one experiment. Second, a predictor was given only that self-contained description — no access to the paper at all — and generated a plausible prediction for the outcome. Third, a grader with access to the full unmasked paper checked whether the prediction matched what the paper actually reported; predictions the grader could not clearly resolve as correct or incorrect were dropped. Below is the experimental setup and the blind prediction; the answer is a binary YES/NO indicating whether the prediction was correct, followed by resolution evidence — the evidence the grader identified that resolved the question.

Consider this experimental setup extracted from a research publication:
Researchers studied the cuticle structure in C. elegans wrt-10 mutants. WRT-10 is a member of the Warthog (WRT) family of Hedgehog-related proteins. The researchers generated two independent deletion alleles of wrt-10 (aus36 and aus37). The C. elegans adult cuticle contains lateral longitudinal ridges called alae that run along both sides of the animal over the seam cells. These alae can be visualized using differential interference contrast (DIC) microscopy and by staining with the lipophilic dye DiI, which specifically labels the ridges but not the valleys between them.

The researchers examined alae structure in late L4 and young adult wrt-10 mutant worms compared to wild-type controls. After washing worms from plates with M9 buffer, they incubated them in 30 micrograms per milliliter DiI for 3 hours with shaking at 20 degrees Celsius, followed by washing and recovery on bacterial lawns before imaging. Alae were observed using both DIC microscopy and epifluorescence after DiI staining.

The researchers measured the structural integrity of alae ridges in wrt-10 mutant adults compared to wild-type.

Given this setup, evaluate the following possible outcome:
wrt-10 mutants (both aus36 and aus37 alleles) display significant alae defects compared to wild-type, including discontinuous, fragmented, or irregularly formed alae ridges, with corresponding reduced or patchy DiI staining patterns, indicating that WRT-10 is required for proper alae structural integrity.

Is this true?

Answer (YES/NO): YES